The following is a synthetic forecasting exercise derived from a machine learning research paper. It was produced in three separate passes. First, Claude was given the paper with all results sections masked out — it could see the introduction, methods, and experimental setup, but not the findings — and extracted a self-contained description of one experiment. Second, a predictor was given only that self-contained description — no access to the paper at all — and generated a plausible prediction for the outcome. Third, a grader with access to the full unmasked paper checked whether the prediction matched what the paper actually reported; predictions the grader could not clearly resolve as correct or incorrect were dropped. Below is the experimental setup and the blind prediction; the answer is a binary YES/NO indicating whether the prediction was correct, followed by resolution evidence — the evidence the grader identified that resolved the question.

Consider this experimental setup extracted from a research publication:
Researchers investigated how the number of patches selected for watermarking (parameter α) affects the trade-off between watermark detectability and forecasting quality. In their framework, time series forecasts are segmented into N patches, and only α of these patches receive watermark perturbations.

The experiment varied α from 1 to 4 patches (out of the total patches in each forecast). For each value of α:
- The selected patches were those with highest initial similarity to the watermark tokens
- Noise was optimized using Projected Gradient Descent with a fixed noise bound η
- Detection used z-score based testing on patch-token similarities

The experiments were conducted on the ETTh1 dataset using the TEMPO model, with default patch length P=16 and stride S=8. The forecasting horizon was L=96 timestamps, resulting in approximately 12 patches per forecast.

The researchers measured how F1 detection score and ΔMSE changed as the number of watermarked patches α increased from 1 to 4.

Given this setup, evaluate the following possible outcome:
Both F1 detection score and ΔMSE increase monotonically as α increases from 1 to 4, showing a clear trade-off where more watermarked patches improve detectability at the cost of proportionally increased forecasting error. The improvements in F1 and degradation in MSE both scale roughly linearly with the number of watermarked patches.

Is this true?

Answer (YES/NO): NO